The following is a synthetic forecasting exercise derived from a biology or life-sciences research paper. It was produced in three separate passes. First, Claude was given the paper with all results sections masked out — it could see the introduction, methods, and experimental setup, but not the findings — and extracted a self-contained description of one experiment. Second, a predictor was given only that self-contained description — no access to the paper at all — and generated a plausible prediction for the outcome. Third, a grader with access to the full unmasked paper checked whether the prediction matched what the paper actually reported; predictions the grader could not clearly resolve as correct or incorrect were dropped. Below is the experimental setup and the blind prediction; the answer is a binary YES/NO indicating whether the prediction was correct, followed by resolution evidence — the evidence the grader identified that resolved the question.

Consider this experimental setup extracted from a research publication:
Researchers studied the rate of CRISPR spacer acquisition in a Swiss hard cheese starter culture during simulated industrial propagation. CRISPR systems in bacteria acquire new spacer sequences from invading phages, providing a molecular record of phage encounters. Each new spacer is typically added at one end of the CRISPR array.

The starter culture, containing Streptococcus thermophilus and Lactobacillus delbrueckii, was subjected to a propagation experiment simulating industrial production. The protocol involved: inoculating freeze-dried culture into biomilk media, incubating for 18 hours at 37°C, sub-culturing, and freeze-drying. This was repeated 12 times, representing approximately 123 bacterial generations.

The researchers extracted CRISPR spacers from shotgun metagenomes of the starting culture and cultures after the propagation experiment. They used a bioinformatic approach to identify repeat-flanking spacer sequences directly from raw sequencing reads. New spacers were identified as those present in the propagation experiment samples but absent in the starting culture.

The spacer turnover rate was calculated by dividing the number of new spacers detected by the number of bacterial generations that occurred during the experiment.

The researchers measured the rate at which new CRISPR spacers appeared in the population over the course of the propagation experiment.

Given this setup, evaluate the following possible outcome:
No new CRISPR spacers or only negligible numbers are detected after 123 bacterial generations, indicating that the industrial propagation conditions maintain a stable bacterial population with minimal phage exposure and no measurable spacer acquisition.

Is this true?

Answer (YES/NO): NO